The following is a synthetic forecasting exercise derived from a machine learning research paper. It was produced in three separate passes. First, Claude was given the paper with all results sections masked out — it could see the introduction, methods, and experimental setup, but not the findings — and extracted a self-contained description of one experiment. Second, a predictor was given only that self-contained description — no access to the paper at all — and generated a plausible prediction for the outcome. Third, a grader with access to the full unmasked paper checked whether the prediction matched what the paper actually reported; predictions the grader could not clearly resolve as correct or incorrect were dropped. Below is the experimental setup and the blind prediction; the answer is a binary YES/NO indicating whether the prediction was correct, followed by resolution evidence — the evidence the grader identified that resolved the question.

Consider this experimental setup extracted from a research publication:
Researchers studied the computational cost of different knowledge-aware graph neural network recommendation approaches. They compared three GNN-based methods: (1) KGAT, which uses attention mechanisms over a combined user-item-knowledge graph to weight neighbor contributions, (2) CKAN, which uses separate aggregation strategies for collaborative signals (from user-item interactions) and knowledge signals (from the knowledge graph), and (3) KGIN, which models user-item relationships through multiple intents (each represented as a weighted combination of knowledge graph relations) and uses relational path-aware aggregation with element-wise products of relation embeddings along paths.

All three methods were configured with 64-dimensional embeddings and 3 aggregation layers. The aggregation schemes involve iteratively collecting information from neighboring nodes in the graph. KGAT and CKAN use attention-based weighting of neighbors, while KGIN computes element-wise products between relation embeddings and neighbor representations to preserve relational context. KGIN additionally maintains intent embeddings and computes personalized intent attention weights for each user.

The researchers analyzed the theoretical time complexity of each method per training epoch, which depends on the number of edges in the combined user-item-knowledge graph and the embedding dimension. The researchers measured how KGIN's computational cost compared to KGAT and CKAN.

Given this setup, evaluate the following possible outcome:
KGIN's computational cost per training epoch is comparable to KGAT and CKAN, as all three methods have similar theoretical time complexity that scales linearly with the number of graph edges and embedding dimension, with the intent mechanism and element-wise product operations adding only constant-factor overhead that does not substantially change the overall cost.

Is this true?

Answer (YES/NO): YES